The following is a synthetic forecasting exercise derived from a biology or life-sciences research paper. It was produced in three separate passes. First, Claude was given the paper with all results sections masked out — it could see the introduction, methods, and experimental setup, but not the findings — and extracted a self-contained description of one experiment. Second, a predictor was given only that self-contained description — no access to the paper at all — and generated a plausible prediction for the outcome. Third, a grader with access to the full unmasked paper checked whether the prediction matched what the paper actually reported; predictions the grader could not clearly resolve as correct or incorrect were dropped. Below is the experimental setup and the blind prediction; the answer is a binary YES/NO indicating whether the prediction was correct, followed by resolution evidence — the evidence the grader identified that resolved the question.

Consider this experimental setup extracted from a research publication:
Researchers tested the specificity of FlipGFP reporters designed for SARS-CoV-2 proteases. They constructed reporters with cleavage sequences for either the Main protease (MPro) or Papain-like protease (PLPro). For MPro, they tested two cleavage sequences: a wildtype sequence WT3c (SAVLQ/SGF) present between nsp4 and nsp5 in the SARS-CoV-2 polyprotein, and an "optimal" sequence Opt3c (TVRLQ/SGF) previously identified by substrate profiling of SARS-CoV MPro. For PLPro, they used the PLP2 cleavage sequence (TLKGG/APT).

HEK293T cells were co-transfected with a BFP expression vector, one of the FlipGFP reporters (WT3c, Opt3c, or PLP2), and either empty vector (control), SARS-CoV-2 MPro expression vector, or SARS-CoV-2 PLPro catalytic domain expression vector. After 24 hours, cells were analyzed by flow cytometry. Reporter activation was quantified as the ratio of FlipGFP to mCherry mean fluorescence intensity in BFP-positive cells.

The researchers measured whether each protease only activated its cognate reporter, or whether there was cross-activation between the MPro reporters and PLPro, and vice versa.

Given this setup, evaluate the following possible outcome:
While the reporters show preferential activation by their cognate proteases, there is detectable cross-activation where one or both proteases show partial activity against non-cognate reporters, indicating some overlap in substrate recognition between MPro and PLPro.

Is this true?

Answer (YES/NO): NO